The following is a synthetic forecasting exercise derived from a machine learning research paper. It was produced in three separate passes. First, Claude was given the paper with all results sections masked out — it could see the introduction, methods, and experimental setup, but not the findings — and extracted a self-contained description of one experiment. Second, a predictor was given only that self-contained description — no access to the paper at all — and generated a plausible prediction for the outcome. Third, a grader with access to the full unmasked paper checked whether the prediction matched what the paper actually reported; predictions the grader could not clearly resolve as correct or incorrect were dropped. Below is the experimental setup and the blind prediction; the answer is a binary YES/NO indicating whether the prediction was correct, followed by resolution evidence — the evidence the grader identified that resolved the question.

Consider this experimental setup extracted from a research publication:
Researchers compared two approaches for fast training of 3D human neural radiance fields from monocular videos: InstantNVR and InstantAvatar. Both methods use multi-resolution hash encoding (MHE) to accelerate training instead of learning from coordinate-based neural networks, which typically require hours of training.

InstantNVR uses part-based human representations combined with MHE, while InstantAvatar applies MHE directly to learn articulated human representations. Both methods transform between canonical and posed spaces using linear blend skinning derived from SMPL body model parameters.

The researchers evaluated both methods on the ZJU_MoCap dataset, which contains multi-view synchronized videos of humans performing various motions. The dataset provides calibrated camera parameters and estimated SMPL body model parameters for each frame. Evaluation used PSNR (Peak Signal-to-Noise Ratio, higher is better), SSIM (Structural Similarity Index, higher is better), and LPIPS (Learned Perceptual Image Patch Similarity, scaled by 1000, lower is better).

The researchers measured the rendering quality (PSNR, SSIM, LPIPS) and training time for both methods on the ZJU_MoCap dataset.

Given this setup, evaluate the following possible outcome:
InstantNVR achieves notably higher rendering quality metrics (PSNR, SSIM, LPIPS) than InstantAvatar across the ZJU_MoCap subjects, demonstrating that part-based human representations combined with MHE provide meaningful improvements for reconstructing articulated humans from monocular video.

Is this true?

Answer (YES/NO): YES